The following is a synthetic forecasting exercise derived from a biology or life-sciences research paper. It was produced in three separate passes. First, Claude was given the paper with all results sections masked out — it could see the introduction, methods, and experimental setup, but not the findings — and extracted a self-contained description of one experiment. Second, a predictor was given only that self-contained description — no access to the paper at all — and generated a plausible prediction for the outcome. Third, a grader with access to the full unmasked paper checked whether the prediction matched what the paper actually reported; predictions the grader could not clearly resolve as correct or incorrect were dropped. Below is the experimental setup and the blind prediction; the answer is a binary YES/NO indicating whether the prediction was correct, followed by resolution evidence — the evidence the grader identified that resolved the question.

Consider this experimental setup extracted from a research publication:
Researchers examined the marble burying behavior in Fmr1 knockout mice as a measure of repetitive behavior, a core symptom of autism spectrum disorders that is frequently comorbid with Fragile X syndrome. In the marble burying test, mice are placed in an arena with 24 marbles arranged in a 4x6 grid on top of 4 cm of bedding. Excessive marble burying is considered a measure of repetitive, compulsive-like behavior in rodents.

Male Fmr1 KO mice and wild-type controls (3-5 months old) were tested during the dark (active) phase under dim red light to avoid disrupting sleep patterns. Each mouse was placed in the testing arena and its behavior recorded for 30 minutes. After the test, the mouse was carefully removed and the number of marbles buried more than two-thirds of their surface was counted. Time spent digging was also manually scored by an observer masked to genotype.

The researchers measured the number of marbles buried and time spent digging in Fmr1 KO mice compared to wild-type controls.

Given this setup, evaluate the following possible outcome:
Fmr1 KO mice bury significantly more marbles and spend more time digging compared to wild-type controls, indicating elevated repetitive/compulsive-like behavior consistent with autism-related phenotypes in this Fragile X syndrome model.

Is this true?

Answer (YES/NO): YES